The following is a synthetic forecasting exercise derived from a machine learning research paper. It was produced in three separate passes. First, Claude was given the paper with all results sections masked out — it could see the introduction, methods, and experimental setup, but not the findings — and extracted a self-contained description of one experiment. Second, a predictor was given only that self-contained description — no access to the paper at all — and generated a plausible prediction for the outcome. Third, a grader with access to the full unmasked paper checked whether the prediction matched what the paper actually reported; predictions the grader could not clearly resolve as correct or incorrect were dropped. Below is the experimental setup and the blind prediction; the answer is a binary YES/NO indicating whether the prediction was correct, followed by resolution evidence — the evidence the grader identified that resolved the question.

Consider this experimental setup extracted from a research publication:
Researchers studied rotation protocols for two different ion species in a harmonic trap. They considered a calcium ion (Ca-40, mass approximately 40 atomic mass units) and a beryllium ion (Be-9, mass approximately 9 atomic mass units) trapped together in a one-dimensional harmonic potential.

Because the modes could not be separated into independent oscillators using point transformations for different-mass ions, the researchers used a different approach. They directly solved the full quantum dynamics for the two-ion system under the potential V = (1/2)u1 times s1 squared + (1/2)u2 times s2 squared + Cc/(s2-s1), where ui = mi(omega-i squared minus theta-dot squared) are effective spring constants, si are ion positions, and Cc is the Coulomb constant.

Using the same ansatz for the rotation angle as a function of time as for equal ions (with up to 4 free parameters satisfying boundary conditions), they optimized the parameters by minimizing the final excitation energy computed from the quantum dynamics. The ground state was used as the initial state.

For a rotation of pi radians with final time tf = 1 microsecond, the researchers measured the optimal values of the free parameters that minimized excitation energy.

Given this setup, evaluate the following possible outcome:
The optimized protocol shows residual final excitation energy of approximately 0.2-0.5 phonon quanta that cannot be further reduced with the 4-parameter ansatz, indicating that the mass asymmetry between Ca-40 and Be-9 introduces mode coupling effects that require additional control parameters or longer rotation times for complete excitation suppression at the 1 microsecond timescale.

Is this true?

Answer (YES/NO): NO